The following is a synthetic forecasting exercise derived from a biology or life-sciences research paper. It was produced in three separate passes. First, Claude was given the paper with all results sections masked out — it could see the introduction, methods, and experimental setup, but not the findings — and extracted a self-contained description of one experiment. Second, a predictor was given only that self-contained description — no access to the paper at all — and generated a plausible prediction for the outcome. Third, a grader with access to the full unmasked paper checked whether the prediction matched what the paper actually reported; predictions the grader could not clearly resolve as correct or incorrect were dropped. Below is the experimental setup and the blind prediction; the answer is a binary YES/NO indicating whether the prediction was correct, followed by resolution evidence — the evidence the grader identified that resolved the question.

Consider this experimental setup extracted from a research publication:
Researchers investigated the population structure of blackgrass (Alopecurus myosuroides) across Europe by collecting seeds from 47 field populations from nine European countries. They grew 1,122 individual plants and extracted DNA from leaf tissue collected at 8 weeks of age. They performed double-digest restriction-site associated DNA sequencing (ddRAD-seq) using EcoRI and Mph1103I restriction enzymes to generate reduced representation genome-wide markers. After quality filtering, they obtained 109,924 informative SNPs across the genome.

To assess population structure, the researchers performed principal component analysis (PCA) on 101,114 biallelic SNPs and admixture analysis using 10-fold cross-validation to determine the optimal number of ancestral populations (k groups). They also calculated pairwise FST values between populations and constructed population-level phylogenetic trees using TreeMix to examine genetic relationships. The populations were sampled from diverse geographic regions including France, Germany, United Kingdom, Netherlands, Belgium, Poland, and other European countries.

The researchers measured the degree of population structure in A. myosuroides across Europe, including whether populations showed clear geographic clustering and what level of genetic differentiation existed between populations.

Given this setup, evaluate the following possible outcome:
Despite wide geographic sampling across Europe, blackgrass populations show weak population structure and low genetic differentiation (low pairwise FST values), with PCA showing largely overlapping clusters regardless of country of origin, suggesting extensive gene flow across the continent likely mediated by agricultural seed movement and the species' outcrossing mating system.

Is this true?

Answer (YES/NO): NO